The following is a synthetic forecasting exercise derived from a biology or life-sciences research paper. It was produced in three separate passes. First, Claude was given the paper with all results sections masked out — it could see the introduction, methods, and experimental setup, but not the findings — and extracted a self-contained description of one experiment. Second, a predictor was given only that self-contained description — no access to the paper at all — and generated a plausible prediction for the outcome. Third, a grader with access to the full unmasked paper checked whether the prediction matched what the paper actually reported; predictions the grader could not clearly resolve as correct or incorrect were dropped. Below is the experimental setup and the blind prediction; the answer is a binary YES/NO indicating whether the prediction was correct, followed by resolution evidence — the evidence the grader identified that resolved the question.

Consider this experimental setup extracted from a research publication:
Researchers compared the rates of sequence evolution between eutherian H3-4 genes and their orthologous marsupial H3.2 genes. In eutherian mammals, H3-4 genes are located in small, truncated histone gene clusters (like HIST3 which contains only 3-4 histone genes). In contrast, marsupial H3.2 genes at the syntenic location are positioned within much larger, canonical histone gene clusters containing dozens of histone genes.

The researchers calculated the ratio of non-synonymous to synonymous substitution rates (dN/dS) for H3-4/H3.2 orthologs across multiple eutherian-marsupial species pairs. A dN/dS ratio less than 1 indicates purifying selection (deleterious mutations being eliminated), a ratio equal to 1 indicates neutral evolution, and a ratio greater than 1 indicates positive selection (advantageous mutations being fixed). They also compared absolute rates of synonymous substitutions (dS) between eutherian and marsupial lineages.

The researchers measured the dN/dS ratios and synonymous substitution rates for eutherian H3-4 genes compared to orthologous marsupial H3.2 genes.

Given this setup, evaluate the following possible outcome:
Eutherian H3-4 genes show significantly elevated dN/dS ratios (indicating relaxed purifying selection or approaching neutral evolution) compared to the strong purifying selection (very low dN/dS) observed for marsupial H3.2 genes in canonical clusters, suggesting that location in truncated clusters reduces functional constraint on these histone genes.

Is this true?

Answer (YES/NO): YES